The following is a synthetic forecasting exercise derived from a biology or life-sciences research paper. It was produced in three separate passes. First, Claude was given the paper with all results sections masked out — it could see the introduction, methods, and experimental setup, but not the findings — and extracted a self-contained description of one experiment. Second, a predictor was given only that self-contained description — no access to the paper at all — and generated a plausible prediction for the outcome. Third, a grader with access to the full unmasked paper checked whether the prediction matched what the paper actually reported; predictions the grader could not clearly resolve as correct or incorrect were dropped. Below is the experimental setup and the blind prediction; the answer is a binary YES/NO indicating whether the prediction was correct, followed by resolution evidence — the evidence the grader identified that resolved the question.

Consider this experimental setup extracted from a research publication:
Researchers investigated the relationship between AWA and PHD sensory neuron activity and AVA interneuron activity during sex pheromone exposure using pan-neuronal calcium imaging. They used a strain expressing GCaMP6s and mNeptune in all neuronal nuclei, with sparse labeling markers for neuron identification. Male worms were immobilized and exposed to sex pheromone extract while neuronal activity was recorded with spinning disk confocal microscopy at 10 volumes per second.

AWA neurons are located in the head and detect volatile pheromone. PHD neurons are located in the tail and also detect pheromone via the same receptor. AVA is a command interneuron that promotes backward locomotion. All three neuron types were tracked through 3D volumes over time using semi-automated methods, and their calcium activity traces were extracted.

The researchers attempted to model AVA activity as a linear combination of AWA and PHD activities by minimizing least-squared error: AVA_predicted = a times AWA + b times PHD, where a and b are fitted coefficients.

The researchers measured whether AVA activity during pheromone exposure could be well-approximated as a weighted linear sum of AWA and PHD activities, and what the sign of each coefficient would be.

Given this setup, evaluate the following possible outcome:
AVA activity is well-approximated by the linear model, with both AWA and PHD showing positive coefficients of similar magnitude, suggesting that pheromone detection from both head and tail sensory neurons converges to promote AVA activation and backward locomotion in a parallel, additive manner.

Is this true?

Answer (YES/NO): NO